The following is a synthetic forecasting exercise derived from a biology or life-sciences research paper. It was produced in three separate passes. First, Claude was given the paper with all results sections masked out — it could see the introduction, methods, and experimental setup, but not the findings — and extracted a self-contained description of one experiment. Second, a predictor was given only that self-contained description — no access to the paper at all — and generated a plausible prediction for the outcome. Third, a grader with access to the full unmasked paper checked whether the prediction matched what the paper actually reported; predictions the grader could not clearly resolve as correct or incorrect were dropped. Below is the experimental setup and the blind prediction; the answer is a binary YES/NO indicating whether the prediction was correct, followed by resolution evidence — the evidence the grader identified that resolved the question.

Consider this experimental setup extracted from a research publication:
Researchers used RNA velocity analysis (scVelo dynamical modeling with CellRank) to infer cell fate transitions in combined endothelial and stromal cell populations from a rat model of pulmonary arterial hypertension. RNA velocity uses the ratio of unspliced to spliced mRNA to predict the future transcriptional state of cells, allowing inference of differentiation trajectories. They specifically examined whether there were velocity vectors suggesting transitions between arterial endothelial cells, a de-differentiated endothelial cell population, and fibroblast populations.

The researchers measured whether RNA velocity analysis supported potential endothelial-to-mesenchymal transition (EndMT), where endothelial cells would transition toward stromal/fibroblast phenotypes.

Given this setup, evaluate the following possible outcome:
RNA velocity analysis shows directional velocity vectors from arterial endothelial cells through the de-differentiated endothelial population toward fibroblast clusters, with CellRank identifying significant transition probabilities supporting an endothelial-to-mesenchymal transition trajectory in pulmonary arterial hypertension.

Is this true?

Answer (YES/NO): YES